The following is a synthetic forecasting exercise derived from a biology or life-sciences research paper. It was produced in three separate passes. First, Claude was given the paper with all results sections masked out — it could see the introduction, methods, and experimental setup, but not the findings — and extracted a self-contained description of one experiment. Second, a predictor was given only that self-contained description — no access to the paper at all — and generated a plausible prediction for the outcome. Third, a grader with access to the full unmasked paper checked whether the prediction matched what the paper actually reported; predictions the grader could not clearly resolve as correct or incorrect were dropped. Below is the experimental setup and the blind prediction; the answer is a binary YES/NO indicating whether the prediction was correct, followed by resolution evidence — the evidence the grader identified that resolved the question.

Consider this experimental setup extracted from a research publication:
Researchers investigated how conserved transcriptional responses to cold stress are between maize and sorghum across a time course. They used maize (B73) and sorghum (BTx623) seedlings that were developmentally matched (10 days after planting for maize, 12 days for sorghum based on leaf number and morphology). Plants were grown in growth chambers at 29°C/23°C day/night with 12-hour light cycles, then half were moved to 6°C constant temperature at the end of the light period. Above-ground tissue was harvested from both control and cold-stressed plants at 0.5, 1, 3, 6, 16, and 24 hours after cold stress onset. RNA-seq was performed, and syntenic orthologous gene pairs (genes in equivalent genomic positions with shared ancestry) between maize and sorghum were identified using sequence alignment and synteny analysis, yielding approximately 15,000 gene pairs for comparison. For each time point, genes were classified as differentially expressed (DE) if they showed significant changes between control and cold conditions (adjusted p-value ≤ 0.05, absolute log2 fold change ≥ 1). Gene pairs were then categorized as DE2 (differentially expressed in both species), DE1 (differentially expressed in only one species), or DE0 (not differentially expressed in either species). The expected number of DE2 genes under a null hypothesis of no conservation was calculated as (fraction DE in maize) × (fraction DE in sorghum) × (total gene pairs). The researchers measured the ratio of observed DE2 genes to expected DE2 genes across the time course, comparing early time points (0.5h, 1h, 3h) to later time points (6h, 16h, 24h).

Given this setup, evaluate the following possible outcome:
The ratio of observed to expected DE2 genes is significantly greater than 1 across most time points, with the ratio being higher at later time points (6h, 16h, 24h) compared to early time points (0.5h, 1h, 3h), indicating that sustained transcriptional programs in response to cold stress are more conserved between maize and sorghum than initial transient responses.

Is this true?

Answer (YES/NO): NO